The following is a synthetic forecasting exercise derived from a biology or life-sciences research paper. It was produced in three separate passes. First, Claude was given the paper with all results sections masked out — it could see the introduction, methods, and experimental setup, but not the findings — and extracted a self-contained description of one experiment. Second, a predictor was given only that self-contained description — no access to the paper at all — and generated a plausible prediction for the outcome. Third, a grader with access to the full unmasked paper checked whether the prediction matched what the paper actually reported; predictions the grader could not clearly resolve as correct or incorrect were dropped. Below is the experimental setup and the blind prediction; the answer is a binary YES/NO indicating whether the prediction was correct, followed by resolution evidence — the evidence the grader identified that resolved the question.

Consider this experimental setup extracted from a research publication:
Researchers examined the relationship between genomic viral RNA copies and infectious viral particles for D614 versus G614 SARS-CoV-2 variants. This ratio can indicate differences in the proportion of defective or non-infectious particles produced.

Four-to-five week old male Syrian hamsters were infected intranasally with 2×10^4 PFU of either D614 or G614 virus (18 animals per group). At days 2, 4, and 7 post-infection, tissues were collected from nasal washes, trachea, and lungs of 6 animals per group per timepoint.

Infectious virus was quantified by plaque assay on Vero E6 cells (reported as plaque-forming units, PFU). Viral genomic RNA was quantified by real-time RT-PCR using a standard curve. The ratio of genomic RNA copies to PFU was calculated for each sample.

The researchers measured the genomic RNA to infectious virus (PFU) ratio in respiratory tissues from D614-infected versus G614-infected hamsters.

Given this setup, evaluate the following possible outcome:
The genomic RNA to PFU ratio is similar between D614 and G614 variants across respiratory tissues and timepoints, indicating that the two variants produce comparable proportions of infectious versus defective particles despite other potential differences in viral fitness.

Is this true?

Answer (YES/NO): NO